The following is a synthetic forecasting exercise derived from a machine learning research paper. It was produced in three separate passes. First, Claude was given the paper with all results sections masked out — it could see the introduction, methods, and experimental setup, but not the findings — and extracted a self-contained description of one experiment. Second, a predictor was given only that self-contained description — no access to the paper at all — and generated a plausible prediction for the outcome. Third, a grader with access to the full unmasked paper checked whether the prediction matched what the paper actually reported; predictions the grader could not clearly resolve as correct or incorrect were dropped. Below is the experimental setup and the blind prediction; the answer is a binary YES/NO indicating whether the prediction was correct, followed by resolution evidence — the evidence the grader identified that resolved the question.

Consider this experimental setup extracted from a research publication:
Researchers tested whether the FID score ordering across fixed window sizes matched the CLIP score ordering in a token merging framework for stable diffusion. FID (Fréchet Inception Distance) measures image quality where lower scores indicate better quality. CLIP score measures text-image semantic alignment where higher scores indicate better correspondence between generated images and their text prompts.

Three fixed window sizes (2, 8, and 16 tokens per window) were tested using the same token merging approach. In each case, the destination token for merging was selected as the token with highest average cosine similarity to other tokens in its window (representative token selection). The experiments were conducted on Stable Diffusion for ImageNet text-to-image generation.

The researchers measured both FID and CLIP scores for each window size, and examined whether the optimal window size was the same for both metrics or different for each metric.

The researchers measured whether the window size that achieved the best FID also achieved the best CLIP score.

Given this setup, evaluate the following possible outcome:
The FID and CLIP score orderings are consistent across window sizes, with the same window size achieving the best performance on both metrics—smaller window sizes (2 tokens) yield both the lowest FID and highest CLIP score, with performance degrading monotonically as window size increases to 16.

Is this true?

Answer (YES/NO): NO